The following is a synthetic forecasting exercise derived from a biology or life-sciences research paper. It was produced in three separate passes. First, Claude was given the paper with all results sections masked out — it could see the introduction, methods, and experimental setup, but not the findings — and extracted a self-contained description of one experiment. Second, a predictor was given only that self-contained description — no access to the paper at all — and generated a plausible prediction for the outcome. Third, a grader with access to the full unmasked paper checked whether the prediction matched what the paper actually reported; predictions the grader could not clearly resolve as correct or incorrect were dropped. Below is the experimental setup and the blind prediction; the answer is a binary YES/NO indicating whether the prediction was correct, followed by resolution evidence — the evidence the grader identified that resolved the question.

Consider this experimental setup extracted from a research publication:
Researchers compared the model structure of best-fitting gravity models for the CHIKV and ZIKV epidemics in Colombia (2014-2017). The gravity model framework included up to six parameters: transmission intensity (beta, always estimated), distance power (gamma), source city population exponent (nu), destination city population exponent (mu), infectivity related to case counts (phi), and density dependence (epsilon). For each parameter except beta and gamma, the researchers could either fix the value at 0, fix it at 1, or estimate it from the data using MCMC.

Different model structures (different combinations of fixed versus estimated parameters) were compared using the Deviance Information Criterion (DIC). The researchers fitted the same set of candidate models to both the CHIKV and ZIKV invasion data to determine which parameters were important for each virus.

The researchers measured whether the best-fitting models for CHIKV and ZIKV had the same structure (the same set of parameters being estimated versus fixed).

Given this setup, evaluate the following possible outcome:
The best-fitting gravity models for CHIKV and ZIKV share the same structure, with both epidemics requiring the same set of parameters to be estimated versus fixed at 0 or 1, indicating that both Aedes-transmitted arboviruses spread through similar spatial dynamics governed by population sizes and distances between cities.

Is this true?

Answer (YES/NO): YES